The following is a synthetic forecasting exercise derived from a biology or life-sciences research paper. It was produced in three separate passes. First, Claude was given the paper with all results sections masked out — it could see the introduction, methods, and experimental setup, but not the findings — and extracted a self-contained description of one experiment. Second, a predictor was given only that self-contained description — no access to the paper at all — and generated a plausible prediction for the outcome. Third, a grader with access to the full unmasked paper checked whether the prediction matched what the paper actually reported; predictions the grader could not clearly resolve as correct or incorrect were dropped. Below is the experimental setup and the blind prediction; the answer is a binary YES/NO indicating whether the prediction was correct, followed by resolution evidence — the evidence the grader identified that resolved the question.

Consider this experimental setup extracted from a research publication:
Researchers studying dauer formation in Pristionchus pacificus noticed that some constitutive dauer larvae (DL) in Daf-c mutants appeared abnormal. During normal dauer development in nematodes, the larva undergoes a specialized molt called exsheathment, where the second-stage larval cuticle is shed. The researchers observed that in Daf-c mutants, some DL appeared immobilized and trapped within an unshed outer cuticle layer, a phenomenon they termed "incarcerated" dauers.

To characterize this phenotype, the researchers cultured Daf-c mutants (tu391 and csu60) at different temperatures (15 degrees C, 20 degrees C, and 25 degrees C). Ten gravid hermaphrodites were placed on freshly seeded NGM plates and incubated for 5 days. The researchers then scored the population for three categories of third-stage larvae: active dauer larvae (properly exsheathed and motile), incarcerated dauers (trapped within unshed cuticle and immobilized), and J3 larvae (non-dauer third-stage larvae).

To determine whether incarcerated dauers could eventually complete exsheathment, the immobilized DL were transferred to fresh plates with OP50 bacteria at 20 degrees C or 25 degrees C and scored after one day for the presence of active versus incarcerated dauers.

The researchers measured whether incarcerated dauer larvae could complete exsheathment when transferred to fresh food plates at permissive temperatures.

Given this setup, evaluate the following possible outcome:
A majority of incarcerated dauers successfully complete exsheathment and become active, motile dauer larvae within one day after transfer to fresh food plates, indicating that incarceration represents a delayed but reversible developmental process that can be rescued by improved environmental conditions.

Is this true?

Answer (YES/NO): YES